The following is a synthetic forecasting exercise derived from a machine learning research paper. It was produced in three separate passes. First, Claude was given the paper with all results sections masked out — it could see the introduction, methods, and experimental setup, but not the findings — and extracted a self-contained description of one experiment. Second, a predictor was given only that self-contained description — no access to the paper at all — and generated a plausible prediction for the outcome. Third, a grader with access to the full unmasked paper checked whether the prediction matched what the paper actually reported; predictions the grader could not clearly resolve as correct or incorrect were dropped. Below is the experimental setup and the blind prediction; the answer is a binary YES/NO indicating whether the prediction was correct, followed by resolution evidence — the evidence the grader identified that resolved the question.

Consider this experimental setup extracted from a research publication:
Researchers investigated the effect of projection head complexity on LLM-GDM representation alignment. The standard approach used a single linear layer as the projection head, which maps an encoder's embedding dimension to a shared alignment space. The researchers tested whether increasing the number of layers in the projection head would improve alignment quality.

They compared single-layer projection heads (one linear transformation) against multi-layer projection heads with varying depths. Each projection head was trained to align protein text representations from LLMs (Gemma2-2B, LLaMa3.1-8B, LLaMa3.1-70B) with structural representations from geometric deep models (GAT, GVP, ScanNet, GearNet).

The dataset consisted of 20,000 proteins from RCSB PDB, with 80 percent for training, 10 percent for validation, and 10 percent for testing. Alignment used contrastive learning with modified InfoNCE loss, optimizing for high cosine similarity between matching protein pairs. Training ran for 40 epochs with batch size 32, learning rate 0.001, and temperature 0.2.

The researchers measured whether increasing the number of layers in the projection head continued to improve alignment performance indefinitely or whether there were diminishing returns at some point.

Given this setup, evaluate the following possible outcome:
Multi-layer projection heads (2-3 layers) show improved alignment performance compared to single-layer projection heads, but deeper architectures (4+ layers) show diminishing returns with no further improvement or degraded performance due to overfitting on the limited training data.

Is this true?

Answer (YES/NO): NO